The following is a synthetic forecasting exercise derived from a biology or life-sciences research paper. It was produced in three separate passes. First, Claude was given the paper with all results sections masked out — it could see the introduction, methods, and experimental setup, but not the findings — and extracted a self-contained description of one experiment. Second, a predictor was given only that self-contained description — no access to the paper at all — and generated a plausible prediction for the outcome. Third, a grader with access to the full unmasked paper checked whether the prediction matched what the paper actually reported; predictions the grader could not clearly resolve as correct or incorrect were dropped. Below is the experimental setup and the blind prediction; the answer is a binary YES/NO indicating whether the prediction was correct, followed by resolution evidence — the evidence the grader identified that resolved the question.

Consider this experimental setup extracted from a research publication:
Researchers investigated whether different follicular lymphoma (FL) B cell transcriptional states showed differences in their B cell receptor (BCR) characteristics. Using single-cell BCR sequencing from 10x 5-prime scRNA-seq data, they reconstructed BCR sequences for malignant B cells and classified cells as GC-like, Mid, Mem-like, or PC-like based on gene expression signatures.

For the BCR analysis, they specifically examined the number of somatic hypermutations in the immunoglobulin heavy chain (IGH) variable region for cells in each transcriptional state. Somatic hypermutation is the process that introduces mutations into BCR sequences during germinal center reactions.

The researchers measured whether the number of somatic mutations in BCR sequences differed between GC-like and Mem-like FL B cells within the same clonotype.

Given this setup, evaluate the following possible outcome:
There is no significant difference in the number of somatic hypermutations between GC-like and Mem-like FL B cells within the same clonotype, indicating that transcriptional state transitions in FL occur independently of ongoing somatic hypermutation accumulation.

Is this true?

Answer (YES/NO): NO